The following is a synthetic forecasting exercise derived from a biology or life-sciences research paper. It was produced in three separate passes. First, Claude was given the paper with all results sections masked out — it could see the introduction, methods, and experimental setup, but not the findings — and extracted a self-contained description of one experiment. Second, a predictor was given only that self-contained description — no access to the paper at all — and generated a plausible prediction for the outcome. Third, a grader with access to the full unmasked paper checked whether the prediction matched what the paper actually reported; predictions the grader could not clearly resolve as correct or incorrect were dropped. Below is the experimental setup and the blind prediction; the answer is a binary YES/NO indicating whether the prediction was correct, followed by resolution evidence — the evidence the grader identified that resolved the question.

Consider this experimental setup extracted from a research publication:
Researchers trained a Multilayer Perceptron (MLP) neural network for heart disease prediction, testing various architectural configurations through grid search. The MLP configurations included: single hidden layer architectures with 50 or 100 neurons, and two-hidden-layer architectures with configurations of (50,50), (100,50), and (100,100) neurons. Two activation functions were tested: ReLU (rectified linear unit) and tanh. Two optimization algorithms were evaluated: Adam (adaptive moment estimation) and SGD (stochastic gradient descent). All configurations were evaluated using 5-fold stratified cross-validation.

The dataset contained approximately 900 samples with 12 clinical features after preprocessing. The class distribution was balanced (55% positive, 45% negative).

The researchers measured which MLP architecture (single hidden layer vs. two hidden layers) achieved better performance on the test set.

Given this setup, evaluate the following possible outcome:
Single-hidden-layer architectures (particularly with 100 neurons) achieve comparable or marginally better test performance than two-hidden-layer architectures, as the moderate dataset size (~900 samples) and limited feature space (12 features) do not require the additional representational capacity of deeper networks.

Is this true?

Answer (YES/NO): NO